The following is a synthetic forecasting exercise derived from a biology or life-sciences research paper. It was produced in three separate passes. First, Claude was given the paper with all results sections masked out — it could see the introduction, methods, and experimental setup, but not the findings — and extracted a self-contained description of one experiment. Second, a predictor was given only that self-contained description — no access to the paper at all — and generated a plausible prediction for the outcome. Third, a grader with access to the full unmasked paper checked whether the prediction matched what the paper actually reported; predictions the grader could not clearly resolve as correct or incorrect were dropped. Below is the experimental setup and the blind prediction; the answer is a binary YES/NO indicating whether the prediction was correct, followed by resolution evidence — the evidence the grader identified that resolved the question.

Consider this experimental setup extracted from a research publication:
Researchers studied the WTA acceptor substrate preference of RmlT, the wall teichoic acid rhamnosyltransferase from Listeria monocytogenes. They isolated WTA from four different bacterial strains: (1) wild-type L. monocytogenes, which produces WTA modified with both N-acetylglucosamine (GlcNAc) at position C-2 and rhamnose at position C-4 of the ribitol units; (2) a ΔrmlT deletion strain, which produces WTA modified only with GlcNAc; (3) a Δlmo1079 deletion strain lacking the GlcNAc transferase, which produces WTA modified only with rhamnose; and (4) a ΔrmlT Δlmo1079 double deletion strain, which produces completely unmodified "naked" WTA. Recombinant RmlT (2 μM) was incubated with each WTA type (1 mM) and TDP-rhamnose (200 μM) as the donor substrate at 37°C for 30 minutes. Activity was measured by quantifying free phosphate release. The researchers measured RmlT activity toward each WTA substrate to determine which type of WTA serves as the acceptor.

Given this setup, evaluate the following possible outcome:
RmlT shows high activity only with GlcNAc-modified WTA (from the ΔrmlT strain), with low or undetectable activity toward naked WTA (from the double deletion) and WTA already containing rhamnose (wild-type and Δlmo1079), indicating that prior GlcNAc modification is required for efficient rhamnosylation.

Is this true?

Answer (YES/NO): NO